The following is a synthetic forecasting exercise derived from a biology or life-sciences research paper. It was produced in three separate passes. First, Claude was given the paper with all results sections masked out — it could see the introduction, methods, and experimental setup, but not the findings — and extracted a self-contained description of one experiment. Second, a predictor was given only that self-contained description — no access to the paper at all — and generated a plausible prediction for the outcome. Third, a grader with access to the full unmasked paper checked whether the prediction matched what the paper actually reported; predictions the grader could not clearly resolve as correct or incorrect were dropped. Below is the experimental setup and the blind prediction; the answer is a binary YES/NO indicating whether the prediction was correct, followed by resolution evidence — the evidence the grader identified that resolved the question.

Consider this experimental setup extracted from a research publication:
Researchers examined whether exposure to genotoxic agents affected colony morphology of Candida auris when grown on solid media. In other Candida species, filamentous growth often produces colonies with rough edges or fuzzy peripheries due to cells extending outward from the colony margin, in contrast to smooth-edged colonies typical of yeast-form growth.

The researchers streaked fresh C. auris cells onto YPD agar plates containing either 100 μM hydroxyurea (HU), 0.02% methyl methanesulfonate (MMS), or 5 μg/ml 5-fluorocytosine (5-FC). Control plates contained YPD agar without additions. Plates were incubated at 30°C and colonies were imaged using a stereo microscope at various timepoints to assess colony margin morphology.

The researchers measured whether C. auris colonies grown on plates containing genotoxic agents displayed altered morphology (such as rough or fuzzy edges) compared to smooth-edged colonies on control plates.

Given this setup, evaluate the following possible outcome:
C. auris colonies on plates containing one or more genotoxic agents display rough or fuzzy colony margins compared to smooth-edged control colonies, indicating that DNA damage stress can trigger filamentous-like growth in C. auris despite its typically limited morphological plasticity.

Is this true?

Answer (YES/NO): YES